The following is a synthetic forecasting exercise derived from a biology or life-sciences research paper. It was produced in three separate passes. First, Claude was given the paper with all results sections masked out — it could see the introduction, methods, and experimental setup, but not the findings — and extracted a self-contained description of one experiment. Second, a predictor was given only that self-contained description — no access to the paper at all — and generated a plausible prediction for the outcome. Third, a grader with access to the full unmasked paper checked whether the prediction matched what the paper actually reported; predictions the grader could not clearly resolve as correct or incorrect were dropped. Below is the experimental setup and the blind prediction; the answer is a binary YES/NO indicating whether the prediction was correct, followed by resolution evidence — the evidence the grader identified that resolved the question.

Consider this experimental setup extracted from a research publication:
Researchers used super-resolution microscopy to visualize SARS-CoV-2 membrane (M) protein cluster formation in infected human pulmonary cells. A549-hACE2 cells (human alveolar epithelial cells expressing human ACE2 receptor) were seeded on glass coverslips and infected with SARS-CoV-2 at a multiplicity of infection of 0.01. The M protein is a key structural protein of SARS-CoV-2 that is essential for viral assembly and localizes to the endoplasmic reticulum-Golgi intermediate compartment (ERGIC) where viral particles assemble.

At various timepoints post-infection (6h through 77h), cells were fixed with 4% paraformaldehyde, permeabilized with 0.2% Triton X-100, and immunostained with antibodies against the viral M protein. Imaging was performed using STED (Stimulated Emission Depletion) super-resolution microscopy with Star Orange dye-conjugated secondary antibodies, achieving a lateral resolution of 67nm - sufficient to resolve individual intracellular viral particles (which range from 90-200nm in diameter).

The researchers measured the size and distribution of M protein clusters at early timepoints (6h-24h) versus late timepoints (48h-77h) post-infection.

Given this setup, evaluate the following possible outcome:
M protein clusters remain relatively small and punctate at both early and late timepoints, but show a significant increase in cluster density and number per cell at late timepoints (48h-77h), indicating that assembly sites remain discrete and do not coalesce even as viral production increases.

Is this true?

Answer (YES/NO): NO